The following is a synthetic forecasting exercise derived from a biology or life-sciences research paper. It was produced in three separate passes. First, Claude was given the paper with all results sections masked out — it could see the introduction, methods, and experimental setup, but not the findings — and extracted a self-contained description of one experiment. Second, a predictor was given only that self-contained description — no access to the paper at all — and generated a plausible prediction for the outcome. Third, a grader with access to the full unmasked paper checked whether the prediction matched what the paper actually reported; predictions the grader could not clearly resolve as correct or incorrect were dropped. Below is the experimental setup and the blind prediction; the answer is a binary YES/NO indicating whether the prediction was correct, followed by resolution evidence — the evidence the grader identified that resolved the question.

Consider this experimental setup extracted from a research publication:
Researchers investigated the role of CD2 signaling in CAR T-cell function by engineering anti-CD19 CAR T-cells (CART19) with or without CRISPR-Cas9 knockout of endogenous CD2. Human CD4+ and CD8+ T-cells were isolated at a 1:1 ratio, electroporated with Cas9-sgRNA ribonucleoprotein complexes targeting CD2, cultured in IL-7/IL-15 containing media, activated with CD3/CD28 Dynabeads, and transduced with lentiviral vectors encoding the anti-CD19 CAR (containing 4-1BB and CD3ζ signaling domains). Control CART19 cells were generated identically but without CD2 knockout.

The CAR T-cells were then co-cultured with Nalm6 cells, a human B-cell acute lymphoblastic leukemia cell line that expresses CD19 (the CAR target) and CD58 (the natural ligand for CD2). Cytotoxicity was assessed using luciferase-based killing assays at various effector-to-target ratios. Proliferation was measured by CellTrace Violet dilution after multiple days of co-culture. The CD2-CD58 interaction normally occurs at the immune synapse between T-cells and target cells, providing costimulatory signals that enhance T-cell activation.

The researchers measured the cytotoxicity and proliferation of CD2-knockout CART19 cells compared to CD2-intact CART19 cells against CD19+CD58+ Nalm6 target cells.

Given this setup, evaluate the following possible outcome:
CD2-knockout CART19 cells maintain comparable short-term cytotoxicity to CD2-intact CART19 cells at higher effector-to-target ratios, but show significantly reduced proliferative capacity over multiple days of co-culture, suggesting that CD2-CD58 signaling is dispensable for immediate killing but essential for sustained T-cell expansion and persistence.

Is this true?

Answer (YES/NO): NO